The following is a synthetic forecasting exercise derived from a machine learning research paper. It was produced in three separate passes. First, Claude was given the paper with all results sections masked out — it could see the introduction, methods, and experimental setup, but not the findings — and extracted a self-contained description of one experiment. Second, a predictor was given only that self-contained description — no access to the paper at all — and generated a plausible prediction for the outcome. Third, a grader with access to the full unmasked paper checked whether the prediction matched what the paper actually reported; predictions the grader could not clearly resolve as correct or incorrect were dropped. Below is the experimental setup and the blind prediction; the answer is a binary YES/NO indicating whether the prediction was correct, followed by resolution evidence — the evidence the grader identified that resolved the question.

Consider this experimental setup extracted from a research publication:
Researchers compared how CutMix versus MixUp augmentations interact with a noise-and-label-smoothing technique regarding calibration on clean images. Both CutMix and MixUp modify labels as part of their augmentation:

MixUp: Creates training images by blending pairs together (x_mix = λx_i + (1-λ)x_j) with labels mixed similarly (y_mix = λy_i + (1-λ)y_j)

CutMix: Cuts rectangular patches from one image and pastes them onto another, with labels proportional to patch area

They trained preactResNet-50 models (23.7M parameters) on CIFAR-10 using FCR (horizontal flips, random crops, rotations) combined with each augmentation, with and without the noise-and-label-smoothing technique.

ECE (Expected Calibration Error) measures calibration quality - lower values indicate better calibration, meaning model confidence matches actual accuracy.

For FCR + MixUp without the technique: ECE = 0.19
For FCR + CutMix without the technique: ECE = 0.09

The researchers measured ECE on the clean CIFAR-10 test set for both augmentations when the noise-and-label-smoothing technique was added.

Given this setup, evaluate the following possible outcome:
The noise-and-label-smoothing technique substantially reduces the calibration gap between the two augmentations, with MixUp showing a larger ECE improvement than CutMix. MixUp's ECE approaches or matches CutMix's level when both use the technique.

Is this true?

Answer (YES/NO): NO